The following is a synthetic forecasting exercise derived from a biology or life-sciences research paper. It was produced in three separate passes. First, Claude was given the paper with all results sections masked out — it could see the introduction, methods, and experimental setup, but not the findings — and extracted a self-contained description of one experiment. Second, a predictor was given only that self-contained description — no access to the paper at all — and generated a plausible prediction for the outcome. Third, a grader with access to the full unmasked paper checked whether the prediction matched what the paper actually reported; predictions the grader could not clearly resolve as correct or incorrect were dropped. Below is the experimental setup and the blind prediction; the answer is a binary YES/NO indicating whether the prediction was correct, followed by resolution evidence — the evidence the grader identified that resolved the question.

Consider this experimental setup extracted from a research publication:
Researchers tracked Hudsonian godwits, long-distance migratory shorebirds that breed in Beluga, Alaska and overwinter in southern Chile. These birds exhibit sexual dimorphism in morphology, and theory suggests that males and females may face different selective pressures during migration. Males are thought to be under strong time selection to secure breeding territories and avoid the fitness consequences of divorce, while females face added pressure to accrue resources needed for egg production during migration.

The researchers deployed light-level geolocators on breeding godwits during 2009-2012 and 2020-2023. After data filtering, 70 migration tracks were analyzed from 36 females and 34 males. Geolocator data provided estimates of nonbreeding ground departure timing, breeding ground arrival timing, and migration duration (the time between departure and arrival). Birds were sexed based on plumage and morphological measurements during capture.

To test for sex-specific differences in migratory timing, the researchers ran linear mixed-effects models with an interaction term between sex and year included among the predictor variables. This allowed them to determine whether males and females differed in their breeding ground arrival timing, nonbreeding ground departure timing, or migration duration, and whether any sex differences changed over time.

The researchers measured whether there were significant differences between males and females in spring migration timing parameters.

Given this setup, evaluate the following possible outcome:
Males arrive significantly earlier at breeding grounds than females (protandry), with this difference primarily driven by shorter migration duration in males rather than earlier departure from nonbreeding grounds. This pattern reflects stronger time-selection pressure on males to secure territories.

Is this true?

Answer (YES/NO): NO